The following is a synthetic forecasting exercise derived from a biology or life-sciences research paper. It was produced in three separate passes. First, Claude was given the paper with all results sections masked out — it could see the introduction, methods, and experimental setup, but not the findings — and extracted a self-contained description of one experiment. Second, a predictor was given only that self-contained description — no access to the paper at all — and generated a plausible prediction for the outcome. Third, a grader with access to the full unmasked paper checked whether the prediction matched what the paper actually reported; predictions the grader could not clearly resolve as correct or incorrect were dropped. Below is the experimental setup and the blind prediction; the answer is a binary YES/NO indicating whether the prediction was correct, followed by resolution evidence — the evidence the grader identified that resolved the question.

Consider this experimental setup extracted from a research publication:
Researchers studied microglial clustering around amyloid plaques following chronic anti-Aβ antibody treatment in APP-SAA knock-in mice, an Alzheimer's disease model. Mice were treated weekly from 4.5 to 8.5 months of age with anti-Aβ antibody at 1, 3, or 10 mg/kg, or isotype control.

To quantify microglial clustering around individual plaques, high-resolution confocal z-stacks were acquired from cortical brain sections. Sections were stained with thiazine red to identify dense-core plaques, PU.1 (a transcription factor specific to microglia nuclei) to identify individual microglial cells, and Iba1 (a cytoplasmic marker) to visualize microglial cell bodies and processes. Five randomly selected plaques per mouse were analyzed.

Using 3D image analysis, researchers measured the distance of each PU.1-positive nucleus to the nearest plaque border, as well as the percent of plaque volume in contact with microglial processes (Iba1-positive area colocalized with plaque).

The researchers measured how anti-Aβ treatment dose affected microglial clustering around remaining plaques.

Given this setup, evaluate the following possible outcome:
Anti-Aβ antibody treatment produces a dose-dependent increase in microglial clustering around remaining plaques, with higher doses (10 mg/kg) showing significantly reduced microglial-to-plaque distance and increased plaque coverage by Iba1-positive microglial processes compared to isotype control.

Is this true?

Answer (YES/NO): NO